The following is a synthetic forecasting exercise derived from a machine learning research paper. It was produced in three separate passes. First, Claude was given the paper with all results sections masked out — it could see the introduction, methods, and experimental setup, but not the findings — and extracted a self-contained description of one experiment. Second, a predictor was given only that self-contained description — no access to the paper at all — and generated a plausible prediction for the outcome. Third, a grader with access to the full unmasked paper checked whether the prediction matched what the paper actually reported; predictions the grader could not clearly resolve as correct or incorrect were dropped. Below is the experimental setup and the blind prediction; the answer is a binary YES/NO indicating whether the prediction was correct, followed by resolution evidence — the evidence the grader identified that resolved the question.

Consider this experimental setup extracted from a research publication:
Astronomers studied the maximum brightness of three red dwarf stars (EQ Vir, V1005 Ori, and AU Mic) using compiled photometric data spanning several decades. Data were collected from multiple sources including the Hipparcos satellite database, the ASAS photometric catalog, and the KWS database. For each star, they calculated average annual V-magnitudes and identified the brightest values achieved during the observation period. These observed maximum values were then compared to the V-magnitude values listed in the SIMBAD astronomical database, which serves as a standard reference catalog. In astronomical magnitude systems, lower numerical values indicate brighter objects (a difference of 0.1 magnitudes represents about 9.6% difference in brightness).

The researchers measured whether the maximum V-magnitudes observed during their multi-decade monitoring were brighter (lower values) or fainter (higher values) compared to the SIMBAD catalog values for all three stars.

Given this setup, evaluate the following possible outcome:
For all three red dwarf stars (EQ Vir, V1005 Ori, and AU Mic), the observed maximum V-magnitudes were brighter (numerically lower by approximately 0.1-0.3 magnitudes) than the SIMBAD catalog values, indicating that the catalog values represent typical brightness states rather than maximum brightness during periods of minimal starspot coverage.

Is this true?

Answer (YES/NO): NO